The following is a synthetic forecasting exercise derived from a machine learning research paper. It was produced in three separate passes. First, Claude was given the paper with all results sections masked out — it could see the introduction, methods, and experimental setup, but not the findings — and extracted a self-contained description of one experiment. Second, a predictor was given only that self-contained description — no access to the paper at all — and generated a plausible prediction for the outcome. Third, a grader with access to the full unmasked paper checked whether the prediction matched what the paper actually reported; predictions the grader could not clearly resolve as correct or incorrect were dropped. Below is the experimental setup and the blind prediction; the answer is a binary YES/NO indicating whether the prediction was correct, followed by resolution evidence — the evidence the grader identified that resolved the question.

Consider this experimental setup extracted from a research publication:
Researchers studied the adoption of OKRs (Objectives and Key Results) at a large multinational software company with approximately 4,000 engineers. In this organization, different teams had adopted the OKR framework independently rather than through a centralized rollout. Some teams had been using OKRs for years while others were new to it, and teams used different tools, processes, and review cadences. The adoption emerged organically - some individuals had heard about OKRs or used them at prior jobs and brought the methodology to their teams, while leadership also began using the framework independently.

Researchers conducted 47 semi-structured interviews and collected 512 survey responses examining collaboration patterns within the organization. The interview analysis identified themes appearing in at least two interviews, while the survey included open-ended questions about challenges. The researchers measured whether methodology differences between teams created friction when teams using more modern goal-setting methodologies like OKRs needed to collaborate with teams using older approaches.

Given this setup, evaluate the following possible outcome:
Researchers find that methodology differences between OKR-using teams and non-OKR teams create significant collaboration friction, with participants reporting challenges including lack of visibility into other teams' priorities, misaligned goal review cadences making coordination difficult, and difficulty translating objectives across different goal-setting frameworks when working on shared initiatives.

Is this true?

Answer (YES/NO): NO